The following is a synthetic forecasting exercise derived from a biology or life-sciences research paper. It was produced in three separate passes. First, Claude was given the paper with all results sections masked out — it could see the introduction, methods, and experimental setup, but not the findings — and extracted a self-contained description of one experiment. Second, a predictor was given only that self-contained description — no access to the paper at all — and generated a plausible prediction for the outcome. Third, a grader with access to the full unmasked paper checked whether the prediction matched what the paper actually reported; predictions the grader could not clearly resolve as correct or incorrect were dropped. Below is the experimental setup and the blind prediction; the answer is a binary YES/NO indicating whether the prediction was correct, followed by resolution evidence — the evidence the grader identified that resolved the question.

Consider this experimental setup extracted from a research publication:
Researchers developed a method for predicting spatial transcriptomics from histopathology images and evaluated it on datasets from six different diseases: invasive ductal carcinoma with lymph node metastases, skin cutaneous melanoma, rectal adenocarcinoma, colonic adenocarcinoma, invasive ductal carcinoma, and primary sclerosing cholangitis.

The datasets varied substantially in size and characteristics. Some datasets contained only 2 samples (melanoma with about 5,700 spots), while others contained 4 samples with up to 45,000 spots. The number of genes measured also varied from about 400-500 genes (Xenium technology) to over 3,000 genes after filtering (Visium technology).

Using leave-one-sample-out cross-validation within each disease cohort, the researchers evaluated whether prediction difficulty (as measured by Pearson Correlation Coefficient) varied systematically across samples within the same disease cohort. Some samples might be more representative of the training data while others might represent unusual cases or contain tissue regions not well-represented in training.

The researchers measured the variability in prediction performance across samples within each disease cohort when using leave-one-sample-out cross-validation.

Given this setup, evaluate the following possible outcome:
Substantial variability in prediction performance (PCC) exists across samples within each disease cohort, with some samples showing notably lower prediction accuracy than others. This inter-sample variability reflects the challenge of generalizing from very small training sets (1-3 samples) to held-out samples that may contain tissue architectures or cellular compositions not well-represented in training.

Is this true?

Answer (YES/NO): YES